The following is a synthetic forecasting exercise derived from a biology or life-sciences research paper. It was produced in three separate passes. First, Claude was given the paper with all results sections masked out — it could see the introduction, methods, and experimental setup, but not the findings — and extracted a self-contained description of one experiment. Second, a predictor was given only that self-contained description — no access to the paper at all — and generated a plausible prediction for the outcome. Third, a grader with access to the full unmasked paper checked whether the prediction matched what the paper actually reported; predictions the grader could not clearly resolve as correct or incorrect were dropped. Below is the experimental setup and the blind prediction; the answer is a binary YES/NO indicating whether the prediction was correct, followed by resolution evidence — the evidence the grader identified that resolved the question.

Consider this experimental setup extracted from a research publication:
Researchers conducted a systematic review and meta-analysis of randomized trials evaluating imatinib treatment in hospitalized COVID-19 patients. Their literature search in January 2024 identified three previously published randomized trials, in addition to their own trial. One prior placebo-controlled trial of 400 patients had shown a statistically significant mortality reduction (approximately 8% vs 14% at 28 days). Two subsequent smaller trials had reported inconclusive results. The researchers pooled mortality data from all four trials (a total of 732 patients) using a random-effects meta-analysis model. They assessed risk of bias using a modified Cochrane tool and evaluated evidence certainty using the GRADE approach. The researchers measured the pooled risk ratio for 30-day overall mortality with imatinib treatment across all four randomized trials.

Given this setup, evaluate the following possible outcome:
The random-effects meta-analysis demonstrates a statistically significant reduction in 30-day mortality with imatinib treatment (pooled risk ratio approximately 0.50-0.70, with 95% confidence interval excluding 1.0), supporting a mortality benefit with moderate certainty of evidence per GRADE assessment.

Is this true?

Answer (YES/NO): NO